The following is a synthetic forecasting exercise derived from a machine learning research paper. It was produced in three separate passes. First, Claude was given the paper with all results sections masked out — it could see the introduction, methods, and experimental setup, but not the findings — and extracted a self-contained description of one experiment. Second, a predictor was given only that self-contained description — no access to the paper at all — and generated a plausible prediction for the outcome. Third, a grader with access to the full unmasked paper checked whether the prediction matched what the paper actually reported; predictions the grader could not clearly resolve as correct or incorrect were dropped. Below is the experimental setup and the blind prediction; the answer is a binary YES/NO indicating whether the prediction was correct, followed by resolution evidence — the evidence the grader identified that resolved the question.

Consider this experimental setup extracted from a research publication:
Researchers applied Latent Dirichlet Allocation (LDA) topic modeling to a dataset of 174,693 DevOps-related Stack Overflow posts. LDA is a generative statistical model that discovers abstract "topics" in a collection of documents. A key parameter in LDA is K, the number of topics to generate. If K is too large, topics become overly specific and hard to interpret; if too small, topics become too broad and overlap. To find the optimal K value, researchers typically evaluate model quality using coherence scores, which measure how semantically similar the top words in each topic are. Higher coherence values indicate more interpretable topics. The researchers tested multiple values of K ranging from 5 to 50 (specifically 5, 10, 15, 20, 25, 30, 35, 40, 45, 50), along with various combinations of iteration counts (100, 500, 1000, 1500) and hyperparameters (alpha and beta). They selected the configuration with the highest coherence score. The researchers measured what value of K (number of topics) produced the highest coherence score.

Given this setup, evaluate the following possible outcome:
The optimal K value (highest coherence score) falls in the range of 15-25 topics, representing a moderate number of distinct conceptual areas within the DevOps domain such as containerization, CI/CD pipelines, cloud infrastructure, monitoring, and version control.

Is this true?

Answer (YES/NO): NO